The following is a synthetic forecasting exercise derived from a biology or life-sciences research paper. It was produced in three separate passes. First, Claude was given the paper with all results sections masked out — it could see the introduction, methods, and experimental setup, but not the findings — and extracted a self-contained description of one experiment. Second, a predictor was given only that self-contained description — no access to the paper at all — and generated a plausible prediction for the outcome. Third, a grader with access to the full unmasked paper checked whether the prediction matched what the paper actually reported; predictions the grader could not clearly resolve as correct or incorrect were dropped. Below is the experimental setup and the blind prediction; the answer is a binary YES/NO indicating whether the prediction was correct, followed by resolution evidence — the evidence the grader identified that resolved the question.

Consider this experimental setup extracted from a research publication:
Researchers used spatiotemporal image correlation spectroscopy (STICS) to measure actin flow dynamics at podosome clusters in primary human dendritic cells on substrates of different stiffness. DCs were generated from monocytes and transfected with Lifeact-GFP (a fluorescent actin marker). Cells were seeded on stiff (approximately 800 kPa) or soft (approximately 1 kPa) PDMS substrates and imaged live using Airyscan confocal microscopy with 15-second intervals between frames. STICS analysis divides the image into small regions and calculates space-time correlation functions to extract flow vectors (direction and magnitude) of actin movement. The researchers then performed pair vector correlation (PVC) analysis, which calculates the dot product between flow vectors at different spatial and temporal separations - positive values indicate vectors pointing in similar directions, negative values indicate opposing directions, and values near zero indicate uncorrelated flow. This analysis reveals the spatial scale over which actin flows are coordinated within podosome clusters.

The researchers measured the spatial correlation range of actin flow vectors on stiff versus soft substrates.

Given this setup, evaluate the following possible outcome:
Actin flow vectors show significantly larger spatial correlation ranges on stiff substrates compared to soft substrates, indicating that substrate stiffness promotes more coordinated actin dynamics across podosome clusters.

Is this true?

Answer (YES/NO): YES